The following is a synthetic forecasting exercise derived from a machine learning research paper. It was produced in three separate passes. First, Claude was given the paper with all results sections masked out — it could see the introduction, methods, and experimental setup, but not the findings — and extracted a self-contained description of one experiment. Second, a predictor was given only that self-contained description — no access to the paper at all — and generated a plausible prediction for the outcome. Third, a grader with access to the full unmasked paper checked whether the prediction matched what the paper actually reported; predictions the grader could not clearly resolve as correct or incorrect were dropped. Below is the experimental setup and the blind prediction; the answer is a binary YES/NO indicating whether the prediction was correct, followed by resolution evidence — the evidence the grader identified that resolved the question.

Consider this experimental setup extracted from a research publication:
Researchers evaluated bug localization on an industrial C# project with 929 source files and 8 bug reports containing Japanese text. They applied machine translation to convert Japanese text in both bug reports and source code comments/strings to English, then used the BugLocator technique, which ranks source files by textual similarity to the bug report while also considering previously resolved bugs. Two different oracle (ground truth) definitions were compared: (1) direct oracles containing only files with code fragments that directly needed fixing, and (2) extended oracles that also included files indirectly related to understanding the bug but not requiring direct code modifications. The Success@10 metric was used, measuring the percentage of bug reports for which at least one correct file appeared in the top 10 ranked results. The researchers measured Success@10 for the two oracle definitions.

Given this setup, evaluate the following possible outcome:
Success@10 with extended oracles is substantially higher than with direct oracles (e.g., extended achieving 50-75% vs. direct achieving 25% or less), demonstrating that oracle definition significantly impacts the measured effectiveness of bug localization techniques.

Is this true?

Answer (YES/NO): NO